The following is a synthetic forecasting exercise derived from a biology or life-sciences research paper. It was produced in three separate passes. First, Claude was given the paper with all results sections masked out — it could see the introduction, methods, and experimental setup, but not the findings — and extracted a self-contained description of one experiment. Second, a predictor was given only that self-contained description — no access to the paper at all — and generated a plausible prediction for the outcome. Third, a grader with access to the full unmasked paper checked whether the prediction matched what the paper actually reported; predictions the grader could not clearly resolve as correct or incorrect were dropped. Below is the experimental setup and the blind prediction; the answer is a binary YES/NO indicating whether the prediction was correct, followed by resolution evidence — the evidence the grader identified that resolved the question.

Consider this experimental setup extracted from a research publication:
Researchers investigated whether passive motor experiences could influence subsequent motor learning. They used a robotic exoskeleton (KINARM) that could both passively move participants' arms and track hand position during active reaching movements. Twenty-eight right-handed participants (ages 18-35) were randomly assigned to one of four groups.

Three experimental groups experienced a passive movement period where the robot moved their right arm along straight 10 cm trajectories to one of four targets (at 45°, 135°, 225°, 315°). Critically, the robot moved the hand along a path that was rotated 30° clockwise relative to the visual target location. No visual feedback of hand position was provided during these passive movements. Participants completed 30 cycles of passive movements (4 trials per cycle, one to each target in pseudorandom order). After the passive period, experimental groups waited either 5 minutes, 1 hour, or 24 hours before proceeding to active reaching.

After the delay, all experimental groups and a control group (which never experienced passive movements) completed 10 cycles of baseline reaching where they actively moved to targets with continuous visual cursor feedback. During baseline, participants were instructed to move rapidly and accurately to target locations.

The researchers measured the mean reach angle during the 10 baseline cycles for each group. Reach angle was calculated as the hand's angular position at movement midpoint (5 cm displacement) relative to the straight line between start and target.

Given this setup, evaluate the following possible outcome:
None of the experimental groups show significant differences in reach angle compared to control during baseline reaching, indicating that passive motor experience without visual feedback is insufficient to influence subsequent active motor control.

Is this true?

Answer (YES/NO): NO